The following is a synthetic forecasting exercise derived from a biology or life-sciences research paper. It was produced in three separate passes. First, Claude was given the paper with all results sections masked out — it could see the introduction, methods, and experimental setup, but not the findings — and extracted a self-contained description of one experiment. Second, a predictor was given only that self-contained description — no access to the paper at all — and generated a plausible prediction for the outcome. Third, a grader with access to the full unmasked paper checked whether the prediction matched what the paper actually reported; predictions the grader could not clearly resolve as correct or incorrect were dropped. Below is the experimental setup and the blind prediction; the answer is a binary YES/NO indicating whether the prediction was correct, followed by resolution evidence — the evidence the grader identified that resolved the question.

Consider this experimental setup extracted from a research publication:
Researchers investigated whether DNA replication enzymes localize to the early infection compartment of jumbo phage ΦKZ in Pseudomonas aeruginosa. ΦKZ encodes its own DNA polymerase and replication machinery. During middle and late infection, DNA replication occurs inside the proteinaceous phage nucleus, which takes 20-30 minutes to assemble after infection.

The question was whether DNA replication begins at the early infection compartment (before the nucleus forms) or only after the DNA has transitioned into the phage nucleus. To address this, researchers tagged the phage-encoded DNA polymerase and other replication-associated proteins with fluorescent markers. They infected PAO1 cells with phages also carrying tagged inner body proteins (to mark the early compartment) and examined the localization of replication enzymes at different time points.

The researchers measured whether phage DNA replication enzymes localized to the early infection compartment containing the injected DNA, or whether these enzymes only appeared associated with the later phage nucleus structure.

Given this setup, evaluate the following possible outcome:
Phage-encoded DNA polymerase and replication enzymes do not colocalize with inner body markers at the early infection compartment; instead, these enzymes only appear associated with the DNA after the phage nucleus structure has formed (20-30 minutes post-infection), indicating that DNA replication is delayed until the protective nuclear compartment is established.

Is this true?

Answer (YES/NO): YES